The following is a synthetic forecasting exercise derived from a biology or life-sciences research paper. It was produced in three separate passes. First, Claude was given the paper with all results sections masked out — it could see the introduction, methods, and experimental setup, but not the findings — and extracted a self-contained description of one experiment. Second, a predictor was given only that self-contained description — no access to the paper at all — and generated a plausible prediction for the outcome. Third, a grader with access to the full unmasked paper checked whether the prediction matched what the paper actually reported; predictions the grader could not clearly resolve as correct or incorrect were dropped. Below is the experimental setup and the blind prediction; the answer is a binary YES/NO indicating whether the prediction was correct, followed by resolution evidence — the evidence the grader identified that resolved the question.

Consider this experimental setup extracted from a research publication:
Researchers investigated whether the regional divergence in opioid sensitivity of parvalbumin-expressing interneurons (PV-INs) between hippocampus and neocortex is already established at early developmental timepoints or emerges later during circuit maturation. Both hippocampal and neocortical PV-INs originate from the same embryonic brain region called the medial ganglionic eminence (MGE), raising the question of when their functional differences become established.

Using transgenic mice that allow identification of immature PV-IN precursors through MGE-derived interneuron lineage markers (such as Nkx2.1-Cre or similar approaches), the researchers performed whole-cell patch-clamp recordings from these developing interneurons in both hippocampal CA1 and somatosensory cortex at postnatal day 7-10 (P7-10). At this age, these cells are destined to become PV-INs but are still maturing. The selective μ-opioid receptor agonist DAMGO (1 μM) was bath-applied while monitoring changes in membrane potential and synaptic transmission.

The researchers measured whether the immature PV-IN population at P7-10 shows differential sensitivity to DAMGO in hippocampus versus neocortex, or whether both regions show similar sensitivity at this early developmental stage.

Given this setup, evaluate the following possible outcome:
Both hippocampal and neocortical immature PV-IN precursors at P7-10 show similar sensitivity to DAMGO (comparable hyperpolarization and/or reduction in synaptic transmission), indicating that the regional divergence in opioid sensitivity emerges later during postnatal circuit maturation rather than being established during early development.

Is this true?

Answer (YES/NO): NO